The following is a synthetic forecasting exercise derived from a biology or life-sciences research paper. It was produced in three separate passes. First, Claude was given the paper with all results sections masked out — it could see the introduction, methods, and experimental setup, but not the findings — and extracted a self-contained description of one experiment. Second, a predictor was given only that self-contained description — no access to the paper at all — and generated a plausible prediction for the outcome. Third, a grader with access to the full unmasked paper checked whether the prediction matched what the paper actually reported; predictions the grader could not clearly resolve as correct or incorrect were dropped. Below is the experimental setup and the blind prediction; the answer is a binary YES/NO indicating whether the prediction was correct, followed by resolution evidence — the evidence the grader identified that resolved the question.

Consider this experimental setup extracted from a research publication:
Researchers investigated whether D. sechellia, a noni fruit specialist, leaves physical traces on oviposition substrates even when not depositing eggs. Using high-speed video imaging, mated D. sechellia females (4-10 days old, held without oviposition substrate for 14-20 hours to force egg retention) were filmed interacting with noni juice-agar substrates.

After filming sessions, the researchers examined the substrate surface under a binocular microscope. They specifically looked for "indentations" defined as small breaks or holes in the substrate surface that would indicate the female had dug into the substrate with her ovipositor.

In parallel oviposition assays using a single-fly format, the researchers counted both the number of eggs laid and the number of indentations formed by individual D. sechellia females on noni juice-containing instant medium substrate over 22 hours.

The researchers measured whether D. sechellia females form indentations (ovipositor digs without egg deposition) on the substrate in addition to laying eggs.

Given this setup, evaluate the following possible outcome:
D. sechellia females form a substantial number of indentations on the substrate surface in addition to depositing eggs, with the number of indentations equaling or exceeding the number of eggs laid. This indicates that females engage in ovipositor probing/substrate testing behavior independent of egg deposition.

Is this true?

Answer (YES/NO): YES